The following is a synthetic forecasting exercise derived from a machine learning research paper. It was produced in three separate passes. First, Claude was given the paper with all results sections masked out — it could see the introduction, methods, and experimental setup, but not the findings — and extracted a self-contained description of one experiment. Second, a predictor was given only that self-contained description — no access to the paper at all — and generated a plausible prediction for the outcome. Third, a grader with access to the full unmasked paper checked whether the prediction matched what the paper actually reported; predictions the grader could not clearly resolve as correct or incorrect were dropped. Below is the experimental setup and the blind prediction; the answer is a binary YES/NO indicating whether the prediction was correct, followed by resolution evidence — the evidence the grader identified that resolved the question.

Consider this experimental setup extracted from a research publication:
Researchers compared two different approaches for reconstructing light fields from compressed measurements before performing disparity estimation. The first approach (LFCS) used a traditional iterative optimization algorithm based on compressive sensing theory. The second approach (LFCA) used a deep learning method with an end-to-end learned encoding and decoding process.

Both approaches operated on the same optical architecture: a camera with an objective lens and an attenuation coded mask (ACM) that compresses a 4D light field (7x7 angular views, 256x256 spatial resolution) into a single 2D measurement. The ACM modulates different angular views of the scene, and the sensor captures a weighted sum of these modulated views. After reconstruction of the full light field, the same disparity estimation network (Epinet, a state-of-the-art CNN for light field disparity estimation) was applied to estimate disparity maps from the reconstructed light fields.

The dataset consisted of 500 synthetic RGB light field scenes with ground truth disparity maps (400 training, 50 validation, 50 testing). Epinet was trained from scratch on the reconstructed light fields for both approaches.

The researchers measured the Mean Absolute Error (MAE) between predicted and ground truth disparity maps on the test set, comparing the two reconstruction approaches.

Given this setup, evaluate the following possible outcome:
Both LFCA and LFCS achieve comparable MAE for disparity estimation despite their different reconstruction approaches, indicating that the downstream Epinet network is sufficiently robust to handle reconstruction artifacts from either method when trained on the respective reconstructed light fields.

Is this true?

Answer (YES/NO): NO